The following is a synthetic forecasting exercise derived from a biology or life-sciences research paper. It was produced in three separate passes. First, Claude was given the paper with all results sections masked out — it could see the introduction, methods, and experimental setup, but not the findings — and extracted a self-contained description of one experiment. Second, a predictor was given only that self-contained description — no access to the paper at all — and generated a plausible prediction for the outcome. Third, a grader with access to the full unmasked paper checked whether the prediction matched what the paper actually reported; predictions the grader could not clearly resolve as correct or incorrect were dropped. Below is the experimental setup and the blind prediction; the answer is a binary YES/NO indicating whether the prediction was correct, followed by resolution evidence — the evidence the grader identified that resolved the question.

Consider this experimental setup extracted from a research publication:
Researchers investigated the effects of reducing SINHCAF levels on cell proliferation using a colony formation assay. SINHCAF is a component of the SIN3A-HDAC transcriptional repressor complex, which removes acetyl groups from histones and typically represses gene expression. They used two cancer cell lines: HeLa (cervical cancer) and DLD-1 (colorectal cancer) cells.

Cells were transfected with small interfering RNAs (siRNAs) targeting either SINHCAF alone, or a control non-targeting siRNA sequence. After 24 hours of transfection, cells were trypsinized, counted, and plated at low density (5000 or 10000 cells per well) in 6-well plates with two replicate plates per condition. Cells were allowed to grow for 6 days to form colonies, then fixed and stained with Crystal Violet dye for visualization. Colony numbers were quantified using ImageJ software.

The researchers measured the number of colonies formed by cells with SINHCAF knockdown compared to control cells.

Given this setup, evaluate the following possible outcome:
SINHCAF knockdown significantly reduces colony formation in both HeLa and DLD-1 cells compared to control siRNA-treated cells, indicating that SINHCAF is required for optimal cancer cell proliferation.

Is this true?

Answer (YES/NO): YES